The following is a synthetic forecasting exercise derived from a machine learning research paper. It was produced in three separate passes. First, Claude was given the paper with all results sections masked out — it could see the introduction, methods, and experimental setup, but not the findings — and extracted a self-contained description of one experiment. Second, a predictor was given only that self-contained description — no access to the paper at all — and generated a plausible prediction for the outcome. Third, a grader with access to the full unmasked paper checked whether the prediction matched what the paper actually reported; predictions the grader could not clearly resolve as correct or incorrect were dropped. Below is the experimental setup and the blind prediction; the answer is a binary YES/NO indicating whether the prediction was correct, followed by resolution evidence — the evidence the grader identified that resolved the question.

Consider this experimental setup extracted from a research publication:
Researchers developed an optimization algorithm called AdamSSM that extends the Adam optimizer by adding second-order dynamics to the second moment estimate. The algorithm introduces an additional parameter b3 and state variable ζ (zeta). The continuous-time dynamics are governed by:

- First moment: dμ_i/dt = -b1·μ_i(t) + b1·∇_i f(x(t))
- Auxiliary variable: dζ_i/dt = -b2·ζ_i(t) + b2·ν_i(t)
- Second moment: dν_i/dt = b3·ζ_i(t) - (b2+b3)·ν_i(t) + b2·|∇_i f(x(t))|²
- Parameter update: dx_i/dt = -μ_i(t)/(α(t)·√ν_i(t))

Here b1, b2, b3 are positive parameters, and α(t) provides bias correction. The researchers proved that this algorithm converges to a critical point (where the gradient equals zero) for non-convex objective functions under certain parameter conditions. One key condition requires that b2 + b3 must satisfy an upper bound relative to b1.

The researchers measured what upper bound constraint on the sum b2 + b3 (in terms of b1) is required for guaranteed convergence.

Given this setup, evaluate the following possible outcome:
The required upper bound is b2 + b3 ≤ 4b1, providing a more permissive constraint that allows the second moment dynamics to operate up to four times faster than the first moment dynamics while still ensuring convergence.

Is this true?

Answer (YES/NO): NO